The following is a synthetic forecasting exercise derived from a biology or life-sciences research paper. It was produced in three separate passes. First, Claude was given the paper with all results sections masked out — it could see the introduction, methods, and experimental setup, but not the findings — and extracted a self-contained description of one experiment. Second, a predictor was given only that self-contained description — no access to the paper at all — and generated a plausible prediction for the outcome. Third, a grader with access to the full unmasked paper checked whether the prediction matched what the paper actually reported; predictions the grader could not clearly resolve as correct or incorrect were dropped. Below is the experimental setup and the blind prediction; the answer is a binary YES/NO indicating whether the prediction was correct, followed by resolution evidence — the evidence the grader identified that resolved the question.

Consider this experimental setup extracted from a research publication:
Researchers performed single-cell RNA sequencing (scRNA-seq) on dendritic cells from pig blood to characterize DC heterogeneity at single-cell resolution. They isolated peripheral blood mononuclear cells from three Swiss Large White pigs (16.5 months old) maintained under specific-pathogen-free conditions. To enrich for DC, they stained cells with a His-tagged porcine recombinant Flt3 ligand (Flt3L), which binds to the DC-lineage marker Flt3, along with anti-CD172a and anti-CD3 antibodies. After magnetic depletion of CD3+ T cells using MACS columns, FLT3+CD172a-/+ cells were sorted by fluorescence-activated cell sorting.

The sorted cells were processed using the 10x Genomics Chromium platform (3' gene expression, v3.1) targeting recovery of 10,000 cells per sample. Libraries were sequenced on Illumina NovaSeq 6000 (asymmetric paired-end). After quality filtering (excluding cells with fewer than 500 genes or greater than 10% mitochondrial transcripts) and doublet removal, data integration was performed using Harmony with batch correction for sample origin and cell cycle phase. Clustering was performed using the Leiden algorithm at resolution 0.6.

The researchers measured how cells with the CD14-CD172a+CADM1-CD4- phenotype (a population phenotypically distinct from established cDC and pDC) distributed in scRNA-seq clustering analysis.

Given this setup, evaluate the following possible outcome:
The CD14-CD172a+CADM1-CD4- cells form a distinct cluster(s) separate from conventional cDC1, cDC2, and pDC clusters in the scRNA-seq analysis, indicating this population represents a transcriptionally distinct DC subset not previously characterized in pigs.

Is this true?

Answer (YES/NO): YES